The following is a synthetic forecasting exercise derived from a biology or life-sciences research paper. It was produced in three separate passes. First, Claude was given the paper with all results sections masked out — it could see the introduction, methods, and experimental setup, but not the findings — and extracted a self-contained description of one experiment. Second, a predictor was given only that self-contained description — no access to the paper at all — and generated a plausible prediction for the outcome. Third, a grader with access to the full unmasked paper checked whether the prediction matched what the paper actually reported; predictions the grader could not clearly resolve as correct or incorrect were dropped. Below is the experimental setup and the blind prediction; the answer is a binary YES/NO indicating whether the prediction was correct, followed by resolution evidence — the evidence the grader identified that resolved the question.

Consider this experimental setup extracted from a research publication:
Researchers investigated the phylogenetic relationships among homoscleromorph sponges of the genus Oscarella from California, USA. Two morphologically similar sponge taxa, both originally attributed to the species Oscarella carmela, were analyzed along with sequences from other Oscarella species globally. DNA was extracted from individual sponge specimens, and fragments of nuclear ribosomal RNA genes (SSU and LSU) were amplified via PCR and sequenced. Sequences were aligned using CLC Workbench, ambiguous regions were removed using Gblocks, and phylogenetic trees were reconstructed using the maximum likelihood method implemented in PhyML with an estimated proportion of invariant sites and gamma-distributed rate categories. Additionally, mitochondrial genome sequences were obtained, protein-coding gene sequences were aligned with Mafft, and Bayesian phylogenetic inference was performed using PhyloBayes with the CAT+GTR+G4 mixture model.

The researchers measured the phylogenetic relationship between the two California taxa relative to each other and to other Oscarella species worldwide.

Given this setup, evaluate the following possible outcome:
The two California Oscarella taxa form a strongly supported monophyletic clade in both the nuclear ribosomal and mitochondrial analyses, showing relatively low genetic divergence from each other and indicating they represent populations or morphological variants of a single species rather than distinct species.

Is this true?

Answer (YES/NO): NO